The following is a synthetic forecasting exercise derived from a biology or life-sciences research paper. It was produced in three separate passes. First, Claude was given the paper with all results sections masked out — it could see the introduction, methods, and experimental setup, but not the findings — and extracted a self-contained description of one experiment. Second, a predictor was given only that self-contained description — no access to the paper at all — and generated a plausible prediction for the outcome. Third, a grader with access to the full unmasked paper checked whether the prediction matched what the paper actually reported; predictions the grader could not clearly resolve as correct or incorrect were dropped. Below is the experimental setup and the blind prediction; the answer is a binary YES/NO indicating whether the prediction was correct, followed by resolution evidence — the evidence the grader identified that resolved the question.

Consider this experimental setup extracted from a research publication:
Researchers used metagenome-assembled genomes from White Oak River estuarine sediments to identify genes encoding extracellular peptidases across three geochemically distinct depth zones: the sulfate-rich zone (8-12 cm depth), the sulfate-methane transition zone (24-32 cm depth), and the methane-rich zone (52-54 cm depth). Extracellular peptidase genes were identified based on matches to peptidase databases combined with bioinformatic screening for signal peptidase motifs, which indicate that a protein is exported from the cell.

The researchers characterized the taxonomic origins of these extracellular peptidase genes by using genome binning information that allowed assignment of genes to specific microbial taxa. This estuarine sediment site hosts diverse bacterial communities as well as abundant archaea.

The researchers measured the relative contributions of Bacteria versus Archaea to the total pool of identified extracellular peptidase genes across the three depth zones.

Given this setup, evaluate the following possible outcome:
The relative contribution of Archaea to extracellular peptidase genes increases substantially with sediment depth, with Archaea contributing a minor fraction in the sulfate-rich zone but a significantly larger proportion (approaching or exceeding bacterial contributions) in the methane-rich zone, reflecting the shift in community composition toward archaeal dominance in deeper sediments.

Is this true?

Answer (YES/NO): NO